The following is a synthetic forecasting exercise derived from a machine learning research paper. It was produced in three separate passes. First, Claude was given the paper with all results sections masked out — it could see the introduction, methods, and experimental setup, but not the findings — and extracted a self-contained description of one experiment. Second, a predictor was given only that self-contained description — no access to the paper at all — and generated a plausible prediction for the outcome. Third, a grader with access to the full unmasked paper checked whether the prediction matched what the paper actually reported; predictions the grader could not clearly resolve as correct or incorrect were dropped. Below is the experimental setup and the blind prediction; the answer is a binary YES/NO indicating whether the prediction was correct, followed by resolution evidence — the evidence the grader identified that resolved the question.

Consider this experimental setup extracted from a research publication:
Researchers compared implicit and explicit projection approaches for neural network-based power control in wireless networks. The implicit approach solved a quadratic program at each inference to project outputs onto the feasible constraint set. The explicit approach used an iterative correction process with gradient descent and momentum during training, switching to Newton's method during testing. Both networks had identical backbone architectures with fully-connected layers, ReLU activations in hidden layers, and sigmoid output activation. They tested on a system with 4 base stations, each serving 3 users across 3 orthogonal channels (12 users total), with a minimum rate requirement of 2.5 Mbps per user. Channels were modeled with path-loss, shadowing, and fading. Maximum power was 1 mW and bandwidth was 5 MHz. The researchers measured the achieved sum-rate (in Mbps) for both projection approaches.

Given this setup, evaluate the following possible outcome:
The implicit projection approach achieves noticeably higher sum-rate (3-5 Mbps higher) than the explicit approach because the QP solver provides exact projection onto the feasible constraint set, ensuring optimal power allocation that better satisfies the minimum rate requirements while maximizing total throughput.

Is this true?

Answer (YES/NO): NO